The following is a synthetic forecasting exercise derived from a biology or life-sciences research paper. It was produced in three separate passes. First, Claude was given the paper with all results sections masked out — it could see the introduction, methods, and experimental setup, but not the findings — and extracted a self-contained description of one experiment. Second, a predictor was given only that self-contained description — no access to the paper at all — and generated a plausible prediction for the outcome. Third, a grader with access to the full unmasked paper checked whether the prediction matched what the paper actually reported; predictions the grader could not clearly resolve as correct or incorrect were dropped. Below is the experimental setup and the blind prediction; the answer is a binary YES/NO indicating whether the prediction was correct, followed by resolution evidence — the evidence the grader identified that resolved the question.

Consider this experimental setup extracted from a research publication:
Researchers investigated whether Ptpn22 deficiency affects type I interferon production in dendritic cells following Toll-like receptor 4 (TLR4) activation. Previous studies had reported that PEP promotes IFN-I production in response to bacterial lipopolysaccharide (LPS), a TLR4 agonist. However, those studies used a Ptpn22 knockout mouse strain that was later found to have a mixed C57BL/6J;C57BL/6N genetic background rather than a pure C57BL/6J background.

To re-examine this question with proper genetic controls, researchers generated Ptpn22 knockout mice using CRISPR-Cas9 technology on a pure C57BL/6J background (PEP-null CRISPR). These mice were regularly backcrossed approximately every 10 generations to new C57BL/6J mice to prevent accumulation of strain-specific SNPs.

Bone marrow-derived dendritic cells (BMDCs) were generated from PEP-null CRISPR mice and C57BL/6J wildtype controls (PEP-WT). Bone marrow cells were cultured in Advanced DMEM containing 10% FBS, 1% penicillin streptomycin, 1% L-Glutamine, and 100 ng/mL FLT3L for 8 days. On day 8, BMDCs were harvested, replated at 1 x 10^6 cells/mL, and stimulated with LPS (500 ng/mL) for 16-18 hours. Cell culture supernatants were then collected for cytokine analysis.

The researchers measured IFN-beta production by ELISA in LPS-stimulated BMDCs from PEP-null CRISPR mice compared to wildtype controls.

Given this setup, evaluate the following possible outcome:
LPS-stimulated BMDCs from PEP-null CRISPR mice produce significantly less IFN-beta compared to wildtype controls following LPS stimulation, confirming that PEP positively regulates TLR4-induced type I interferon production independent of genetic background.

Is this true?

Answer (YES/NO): NO